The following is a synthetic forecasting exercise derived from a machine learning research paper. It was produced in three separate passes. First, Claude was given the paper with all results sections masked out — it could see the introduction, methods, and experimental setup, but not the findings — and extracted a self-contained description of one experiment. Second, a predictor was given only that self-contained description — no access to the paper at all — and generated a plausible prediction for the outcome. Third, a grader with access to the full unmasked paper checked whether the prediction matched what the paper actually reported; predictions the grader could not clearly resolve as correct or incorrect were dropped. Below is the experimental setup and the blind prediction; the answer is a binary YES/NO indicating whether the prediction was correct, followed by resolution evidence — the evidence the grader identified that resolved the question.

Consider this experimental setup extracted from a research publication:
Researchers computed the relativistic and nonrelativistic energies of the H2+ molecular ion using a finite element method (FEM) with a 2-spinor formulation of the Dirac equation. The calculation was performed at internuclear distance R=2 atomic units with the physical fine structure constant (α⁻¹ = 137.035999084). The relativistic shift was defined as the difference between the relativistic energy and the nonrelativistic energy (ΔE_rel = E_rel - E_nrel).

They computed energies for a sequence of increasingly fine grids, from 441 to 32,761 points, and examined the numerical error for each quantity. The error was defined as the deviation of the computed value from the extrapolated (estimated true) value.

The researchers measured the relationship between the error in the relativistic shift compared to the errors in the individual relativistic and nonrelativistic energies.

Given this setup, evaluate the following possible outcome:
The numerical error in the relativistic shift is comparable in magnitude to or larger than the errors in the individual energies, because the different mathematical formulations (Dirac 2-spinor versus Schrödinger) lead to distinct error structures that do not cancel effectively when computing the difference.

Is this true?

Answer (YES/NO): NO